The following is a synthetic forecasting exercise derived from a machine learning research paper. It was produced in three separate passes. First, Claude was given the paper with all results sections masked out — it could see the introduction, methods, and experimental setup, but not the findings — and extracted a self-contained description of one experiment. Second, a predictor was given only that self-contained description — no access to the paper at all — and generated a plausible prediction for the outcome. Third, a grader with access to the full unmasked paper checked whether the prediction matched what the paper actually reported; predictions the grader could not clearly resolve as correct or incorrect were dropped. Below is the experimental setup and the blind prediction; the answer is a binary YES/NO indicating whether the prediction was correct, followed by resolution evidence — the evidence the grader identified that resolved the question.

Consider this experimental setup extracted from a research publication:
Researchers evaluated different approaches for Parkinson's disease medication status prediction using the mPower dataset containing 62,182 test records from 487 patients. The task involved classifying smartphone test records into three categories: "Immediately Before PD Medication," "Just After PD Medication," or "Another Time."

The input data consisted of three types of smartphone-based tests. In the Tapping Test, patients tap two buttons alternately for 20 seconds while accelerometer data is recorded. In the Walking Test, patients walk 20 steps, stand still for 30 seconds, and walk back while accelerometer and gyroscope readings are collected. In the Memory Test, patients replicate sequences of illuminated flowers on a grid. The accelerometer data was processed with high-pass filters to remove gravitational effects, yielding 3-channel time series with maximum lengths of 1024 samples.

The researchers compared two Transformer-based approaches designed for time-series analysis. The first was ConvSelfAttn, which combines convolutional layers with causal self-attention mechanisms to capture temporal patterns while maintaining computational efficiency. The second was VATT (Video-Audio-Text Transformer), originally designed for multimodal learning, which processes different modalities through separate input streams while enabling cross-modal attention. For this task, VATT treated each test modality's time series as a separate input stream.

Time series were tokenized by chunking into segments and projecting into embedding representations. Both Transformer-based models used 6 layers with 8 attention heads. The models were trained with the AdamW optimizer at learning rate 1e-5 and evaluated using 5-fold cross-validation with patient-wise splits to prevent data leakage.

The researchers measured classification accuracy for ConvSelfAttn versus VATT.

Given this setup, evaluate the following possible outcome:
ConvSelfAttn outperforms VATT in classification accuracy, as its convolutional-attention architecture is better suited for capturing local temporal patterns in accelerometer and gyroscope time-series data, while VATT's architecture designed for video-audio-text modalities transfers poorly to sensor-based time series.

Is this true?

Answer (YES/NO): NO